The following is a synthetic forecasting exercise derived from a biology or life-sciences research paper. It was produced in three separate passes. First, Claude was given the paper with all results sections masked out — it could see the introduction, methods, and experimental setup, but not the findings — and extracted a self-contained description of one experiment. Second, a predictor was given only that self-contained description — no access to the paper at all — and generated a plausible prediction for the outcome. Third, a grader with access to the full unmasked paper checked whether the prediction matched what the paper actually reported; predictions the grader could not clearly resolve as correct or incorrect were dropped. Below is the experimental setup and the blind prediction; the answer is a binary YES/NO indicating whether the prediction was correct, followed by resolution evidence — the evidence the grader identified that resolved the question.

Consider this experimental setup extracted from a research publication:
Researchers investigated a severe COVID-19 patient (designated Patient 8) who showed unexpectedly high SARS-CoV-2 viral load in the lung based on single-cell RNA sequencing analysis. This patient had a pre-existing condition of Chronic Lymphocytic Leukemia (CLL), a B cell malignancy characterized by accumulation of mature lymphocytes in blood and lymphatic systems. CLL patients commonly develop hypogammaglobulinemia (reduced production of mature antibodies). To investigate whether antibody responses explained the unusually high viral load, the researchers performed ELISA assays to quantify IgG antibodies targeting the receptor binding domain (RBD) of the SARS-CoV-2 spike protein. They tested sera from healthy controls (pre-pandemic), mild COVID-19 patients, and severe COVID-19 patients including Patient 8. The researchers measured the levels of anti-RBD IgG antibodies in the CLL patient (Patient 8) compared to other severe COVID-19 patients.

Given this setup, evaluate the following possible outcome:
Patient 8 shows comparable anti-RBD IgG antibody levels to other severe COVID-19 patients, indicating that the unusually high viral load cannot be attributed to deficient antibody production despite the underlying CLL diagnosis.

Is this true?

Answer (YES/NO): NO